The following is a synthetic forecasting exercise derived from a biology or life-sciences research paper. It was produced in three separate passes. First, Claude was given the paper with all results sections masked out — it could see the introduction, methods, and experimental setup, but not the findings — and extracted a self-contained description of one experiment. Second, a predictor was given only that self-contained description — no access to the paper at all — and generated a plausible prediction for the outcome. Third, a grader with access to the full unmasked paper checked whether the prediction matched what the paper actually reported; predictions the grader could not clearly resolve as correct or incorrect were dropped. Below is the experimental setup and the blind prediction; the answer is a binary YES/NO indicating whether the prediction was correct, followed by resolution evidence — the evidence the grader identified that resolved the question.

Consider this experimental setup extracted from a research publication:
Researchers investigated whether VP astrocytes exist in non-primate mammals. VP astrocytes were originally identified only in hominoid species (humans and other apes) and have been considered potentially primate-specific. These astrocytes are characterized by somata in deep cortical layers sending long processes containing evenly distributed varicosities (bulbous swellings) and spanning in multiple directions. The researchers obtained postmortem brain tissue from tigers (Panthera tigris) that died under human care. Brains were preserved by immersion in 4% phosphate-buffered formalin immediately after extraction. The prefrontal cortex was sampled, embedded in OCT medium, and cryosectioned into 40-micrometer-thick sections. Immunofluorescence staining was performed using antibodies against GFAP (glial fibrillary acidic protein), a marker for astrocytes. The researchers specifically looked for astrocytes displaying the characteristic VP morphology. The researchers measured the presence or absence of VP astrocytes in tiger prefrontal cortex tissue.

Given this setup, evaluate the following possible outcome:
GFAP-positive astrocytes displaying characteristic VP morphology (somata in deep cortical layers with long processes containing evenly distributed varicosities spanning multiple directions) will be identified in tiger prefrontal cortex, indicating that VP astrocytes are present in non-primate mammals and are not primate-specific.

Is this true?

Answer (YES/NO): YES